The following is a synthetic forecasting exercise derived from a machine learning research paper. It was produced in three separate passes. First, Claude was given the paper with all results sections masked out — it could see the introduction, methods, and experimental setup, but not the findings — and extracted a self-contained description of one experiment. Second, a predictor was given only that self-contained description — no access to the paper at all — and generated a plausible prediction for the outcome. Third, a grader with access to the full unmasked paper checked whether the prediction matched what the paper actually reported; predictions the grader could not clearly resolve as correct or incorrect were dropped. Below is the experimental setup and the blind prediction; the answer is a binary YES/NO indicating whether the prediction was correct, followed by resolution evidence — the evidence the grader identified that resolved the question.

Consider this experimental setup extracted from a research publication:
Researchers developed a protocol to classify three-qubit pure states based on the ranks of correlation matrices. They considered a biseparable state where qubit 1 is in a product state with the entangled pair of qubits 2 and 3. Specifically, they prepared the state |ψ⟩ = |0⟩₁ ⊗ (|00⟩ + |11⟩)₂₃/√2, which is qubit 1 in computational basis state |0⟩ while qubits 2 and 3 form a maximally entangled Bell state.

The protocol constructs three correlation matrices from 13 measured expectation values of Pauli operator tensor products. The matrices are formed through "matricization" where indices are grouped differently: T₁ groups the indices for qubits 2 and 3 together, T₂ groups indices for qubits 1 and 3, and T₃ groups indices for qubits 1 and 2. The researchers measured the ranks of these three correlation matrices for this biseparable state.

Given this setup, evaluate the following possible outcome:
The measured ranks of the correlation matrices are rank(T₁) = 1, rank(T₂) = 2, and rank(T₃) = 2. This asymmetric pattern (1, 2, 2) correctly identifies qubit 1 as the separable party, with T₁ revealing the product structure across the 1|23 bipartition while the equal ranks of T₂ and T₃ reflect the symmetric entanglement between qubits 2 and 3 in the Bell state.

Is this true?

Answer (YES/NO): NO